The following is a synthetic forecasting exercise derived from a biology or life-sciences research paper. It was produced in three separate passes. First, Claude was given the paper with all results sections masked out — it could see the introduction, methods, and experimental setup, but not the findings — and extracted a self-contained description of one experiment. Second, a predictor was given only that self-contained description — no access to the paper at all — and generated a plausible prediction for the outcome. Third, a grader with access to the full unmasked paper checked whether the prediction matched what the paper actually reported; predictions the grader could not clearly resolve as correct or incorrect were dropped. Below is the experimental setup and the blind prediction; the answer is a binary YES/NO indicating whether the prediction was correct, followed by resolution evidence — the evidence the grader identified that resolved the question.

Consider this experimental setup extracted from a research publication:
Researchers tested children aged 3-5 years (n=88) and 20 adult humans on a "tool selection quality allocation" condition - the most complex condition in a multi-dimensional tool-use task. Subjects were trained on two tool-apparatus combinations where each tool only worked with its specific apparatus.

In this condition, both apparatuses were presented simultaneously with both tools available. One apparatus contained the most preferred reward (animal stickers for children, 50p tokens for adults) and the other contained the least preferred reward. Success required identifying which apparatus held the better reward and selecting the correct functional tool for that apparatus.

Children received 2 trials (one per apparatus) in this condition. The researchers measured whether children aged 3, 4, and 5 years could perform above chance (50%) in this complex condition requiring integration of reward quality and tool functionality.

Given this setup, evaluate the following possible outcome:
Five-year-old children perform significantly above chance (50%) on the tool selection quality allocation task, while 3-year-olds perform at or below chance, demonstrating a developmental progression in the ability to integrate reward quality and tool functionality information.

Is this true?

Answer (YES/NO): NO